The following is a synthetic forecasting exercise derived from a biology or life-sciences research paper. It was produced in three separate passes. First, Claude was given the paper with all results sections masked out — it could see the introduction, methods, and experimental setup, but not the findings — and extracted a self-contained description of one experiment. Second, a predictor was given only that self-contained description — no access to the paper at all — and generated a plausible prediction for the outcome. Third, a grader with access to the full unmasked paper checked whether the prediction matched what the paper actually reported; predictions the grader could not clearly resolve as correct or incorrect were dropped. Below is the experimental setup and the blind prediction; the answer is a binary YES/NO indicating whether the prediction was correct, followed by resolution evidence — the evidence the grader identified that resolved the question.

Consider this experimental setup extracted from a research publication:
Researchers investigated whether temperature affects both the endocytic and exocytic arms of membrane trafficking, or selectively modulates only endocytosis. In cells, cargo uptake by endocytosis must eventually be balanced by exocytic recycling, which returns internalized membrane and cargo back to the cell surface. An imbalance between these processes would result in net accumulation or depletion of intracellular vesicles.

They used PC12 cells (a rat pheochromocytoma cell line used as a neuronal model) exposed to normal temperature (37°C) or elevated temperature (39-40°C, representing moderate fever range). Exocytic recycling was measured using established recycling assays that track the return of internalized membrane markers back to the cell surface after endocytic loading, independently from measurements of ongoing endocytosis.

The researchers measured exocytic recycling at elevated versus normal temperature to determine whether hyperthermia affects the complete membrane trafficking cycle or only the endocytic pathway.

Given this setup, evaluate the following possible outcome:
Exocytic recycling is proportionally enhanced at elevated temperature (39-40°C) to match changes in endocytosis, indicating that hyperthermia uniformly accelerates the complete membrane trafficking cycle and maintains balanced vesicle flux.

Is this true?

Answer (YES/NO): NO